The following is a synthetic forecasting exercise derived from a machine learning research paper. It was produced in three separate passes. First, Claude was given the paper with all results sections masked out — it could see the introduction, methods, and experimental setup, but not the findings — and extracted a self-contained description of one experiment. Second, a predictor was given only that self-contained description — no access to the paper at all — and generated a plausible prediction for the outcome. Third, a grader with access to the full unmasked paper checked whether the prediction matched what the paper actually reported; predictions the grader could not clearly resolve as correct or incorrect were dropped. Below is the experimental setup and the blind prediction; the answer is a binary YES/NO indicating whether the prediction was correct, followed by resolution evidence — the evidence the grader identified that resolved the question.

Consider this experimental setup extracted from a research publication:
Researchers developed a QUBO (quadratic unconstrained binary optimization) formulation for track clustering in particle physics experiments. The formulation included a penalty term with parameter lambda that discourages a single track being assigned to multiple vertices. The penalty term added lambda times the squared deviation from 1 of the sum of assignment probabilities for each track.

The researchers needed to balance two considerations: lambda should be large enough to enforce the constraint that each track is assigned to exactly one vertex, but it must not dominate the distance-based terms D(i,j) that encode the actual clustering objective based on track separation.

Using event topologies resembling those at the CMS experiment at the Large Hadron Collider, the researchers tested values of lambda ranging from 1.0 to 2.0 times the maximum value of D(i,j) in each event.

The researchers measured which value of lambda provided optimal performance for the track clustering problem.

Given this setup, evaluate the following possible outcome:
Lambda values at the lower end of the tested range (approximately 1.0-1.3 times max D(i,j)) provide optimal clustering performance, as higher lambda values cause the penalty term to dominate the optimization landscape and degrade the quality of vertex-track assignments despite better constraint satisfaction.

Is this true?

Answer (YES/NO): YES